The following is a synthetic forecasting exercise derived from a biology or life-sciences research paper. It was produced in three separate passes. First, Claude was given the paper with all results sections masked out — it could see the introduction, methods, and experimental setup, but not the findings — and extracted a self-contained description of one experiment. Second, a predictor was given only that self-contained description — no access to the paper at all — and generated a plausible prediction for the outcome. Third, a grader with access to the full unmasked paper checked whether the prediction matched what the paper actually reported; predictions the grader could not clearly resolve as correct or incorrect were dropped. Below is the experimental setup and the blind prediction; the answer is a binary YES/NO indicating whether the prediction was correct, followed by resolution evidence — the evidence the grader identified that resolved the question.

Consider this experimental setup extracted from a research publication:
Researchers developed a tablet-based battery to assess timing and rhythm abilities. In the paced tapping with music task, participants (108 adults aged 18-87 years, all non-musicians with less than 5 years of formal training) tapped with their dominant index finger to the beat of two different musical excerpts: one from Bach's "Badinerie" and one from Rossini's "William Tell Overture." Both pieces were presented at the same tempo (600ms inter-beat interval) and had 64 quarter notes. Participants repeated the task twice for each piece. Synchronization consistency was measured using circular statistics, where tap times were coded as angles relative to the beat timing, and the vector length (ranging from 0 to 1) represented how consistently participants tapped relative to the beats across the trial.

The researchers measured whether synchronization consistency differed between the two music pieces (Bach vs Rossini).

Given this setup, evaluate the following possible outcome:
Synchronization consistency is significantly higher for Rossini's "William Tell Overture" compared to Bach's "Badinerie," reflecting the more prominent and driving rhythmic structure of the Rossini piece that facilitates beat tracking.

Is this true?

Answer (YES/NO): NO